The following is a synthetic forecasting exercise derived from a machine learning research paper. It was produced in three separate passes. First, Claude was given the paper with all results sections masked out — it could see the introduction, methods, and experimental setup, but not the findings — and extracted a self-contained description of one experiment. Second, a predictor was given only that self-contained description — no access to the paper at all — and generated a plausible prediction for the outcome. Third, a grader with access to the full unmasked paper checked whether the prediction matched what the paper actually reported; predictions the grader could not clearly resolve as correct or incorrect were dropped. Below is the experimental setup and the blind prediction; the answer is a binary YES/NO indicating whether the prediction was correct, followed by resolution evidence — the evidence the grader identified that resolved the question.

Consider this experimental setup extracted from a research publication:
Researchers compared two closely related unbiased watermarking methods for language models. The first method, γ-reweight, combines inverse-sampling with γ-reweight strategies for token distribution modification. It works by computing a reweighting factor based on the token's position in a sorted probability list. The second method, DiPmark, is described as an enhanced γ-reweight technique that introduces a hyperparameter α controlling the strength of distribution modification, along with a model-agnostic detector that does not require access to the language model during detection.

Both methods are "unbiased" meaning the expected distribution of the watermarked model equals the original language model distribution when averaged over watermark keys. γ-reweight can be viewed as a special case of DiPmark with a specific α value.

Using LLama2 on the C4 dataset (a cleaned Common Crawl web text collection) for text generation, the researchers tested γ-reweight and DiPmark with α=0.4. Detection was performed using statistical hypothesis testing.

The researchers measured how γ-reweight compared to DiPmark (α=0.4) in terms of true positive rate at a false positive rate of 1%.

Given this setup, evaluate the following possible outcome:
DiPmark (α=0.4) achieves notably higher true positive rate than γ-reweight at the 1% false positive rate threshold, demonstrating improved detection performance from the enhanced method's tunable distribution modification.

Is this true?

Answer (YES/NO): NO